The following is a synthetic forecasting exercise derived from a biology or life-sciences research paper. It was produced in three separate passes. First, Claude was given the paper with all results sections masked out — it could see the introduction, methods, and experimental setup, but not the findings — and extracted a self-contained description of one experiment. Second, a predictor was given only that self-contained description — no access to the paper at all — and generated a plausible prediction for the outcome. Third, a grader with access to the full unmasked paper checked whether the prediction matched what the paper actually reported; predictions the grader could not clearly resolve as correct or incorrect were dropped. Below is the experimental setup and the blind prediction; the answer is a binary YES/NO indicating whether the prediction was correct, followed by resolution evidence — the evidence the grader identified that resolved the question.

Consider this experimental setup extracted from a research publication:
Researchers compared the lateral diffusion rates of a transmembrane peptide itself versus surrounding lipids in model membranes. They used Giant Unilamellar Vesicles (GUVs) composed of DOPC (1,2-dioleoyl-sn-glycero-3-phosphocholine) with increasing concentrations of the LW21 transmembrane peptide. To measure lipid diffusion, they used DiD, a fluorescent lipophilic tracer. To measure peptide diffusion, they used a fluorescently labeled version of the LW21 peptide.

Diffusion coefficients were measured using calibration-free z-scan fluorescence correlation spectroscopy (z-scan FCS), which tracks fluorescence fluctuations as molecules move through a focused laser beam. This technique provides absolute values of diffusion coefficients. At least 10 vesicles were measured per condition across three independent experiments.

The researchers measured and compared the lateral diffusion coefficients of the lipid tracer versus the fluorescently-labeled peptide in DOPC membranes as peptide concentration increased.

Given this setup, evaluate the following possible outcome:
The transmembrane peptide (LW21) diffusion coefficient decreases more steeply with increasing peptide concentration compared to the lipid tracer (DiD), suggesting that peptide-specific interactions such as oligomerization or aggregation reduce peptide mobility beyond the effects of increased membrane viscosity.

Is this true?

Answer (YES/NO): NO